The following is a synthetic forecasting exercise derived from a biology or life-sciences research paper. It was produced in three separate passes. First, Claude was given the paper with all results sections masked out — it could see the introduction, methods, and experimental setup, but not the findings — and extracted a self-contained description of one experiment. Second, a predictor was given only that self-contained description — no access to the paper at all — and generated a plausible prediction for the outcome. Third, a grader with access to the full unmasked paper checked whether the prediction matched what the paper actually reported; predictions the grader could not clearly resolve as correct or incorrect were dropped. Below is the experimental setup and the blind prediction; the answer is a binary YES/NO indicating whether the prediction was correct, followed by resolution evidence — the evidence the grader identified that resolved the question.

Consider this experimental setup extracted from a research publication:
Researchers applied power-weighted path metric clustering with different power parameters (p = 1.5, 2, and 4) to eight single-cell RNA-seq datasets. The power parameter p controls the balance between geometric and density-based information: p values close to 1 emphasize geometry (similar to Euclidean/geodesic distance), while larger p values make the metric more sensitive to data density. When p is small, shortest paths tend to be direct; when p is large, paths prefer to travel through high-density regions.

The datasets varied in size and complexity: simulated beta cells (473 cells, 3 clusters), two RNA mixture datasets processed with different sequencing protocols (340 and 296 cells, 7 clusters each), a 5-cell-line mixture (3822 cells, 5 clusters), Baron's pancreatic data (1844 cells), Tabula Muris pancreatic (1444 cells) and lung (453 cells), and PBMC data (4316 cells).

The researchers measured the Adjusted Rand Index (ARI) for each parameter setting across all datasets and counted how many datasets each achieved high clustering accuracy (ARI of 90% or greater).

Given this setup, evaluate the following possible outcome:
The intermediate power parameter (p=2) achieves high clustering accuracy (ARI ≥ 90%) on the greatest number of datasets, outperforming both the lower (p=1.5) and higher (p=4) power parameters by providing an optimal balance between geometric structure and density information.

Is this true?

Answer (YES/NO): YES